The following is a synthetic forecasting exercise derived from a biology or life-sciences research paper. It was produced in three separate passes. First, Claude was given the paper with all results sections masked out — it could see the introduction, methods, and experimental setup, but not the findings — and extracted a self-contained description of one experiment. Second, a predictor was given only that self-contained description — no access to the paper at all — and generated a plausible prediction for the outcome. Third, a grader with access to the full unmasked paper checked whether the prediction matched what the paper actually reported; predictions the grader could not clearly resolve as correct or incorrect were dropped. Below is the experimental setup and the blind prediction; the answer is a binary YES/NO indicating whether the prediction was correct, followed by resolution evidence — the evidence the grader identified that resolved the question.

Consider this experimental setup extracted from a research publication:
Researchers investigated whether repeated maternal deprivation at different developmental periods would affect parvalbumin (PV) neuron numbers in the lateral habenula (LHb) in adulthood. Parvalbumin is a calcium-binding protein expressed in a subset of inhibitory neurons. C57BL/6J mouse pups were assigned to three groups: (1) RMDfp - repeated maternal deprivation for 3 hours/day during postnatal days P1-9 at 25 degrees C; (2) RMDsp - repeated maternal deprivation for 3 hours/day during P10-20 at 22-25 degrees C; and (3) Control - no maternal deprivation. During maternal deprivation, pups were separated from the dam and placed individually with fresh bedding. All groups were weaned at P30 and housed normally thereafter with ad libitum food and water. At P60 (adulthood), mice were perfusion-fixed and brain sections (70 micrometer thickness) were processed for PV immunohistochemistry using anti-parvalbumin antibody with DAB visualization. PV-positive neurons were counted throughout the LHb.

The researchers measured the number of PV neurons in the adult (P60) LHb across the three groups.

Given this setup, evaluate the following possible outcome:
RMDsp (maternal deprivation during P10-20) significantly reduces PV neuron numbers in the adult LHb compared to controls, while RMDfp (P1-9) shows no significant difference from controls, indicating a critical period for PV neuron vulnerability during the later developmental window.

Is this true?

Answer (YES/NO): YES